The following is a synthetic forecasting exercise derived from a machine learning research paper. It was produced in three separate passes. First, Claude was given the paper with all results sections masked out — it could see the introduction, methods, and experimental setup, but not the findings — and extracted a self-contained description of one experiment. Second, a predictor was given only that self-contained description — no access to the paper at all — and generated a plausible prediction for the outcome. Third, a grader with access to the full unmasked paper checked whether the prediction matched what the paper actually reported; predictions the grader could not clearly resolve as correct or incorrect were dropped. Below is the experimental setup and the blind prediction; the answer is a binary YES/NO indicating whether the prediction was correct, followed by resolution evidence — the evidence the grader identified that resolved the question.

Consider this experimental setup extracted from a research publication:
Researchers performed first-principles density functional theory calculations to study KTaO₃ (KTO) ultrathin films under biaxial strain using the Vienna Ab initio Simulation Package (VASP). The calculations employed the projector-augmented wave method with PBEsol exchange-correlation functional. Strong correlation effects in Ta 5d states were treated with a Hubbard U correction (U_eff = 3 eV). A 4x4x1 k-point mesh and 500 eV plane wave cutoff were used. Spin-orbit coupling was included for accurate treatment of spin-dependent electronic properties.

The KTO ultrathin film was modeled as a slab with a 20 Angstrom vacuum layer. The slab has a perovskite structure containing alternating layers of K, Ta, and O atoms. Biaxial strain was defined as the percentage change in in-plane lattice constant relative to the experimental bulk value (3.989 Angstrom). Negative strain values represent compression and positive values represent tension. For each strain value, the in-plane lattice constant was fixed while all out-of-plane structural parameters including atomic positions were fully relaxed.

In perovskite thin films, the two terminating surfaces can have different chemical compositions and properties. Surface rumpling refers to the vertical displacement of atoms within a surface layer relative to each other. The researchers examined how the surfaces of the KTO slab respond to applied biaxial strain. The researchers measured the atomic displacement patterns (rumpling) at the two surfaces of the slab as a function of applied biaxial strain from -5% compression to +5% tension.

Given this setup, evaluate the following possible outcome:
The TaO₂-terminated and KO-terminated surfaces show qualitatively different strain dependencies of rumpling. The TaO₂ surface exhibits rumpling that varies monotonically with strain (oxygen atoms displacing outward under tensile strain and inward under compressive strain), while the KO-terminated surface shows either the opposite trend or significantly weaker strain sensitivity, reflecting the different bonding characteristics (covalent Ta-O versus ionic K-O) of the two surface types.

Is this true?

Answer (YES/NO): NO